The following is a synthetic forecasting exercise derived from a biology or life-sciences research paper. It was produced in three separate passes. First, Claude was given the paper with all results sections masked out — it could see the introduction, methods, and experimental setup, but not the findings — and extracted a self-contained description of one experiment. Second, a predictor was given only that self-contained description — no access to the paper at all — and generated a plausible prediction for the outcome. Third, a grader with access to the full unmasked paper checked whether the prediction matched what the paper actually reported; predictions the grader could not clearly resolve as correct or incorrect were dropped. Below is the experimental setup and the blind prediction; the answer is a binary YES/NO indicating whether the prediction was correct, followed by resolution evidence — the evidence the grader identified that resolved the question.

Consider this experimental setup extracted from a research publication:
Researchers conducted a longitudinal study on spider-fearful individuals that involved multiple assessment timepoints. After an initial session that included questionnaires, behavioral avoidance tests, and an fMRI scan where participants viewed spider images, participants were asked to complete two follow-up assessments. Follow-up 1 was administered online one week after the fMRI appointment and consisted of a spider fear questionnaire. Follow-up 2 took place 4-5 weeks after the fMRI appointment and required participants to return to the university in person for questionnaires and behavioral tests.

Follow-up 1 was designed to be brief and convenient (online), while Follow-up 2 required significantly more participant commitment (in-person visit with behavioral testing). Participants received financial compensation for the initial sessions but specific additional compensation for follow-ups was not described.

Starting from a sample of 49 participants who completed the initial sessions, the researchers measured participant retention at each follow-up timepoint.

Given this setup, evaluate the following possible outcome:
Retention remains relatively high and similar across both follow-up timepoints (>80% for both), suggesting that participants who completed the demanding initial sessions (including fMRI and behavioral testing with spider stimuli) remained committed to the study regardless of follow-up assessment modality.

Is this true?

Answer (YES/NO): NO